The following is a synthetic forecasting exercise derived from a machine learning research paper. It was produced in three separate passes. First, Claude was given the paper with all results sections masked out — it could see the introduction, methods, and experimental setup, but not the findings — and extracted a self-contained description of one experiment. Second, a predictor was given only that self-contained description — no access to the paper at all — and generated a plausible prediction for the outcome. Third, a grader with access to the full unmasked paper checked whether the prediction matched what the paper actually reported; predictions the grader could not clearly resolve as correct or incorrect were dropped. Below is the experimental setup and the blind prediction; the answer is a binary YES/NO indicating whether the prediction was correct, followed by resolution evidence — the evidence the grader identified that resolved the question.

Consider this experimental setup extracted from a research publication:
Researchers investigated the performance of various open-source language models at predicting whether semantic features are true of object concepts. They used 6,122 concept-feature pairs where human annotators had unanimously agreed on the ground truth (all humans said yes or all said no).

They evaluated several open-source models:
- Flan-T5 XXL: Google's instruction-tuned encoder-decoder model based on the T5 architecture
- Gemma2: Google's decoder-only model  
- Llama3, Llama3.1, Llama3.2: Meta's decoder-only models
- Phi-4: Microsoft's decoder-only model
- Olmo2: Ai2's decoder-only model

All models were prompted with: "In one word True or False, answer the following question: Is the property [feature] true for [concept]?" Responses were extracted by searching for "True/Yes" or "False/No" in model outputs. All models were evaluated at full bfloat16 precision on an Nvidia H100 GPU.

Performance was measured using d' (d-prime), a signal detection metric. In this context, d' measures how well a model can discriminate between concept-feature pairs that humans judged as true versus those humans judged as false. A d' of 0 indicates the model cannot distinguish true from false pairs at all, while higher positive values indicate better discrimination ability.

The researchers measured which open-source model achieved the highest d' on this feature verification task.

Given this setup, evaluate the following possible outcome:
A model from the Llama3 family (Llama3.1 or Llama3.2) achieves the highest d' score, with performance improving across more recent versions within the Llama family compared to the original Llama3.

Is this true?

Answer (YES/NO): NO